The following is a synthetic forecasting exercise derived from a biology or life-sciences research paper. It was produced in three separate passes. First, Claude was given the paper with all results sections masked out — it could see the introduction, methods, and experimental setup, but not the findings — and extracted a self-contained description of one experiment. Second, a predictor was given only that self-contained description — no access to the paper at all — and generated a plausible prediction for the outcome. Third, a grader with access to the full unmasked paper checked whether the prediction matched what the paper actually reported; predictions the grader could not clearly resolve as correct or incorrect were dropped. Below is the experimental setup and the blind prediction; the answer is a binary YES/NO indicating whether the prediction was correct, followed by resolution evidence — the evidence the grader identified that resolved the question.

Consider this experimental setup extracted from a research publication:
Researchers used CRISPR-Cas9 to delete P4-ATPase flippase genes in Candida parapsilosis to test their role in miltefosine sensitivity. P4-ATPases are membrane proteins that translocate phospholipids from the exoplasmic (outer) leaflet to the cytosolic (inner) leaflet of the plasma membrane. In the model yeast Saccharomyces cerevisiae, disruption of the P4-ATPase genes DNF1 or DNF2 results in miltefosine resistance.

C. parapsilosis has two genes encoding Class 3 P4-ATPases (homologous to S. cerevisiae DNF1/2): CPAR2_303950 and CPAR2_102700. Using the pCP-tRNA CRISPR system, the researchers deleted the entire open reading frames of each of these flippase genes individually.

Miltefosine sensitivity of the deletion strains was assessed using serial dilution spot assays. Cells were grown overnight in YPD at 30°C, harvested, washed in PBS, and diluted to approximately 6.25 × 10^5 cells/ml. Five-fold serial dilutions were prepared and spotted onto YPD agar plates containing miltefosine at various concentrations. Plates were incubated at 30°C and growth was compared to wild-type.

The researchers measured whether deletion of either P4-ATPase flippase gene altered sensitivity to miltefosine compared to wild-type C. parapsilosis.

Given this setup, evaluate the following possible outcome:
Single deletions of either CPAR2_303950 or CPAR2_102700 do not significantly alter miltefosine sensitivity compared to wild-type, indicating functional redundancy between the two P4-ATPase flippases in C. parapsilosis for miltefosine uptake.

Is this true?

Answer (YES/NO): NO